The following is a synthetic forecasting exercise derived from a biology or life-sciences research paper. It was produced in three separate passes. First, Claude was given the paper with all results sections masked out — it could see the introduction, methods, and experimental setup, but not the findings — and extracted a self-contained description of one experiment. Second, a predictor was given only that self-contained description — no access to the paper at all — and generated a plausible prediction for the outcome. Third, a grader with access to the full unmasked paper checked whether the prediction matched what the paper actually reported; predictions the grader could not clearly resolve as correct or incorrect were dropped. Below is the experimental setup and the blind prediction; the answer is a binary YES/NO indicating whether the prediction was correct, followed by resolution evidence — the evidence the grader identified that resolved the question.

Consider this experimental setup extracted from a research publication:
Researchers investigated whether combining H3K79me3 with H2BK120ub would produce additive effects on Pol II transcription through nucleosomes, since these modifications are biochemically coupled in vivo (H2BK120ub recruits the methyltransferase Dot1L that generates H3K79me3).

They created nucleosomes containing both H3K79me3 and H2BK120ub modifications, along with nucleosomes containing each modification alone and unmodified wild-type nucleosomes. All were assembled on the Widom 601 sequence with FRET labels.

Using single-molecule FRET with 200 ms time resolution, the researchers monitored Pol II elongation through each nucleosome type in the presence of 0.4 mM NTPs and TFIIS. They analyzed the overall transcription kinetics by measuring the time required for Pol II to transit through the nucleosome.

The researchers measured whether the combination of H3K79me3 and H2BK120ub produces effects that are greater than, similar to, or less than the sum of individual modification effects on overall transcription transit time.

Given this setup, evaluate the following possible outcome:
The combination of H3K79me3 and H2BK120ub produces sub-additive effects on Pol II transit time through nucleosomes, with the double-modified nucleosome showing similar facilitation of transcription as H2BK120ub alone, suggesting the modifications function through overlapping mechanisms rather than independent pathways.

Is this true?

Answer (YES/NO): NO